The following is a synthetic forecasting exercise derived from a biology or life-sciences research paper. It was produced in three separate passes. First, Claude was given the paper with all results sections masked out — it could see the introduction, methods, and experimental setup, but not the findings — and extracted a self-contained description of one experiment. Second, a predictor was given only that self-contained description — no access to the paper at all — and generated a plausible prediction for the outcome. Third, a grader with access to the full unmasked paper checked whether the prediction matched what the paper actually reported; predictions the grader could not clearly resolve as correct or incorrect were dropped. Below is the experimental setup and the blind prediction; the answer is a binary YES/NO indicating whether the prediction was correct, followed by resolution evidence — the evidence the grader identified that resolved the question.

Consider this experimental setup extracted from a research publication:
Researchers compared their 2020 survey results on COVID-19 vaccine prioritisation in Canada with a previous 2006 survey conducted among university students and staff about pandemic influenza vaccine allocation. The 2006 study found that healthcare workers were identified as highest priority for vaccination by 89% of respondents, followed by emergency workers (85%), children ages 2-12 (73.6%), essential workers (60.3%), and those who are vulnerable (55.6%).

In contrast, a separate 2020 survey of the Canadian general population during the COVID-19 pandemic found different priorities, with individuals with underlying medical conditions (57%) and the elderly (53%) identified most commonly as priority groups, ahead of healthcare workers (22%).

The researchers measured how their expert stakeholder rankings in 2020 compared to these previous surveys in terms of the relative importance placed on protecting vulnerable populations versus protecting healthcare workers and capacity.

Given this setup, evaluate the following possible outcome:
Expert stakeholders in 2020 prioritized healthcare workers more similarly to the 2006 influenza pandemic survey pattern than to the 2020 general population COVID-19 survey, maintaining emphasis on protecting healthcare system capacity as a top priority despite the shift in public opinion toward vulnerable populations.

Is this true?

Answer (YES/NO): NO